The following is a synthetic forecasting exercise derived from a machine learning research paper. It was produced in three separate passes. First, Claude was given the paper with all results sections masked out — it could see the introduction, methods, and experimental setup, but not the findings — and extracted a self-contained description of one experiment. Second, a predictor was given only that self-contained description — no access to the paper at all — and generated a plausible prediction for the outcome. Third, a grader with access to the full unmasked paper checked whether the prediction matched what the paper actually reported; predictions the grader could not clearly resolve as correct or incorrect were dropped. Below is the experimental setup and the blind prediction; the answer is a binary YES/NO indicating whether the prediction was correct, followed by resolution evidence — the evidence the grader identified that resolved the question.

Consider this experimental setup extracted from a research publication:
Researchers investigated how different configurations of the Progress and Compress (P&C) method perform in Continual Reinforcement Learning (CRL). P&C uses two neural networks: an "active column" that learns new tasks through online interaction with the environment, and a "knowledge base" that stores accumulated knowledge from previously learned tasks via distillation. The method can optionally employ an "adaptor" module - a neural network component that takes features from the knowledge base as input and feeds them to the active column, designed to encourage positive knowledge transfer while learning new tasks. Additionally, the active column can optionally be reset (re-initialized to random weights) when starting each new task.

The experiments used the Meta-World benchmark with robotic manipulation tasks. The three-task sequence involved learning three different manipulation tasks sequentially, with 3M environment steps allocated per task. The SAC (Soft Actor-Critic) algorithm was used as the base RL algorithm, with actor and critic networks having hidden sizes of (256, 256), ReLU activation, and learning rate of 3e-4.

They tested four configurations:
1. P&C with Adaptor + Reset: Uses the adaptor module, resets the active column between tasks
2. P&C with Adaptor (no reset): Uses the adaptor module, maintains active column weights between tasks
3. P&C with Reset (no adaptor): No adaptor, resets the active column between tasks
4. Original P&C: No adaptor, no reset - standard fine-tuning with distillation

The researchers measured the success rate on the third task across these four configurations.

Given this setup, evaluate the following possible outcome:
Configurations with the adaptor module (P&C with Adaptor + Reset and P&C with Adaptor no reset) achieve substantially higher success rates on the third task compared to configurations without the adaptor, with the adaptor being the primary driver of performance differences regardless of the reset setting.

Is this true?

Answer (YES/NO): NO